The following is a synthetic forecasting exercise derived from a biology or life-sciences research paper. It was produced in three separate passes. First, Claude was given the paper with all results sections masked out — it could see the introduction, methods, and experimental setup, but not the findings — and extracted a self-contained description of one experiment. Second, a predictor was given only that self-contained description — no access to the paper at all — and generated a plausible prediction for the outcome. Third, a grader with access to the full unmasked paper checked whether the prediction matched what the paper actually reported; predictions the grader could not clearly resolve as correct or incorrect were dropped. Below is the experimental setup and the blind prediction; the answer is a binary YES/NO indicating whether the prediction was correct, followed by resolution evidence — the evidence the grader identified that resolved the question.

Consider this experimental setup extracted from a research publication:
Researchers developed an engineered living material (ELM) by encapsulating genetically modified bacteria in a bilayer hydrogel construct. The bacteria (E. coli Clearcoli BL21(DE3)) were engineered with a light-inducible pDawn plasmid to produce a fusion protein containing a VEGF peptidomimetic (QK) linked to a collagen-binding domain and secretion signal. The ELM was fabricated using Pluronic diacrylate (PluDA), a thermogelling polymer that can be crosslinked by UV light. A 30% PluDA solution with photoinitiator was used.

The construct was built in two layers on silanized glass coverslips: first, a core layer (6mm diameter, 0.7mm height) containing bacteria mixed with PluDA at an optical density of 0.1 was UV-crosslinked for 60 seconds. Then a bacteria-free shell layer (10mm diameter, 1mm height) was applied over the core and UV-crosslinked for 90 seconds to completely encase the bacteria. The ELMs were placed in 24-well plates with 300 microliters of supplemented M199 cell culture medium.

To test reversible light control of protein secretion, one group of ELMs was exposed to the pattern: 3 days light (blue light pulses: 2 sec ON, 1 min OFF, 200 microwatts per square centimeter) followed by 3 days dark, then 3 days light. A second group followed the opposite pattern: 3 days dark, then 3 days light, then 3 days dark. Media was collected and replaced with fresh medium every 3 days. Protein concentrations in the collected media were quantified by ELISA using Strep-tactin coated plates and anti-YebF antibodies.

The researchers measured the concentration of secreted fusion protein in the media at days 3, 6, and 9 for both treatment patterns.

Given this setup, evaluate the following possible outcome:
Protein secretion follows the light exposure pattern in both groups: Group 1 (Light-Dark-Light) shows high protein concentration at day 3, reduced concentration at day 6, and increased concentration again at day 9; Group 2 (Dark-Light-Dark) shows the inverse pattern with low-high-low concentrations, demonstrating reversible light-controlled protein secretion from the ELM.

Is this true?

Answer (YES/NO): YES